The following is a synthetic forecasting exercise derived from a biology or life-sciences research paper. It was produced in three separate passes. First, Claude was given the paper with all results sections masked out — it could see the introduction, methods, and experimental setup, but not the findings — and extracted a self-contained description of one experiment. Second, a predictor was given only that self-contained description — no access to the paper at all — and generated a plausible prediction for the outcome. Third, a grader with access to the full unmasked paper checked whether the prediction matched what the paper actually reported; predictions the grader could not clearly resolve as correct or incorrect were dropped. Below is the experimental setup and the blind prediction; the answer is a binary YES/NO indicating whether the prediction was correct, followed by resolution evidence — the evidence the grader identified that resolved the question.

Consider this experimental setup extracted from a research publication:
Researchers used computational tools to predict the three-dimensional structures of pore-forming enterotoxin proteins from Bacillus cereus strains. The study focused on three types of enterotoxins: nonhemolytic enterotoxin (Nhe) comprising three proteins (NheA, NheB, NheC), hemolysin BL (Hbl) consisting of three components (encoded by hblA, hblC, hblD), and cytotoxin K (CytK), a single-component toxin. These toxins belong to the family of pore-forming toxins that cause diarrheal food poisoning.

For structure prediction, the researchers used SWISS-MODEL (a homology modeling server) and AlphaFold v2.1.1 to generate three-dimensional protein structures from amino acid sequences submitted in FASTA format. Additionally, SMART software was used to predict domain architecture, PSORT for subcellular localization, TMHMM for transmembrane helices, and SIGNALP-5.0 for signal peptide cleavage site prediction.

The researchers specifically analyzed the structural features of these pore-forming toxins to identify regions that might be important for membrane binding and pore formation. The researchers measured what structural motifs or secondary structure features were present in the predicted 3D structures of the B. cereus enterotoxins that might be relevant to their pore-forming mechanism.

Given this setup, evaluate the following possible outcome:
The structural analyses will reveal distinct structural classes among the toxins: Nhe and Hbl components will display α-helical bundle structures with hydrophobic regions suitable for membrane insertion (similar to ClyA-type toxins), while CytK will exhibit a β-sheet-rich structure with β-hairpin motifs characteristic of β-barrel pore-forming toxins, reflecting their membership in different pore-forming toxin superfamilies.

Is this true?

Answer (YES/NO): NO